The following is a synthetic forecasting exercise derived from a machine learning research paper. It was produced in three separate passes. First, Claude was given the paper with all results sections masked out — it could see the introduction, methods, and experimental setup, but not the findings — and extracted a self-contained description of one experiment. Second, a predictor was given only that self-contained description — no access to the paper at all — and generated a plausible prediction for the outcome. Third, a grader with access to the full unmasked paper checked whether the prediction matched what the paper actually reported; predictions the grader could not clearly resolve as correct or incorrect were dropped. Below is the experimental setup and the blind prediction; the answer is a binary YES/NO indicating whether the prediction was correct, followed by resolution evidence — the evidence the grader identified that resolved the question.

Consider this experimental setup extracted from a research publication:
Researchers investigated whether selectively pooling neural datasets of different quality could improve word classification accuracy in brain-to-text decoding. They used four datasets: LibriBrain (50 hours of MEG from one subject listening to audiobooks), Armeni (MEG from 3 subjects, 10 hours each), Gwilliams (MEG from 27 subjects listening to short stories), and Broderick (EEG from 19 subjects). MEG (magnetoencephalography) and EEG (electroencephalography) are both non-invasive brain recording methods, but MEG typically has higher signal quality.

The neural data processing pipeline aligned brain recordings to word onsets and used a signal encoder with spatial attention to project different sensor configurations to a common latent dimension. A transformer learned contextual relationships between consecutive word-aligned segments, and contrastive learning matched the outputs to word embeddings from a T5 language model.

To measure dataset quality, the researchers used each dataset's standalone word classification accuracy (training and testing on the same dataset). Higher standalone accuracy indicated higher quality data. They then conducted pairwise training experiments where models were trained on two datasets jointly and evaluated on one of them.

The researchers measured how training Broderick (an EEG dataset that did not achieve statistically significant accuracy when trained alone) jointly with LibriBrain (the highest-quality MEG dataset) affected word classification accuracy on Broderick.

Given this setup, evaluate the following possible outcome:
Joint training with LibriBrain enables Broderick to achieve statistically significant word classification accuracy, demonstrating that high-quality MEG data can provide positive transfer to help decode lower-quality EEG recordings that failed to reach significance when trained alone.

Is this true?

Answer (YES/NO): YES